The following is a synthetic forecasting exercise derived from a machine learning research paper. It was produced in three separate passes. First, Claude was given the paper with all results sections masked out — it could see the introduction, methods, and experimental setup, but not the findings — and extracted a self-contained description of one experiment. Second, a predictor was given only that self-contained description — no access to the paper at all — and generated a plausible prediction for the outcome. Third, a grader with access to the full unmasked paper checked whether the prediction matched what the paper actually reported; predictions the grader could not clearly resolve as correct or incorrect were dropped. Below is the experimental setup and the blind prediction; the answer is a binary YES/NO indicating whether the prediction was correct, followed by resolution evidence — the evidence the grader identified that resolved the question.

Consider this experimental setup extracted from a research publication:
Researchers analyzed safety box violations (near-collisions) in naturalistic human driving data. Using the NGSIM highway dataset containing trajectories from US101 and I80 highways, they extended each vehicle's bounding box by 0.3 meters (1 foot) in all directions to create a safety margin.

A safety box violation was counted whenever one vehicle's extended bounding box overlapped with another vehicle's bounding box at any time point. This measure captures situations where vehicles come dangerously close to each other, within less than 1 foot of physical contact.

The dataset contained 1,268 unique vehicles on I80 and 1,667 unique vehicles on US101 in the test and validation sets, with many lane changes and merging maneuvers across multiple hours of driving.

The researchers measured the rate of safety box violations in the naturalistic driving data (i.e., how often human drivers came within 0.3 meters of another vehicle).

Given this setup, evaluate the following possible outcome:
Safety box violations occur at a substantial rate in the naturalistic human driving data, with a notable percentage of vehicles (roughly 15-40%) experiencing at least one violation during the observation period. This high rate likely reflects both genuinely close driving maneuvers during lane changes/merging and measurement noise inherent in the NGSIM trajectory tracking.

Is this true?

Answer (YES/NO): NO